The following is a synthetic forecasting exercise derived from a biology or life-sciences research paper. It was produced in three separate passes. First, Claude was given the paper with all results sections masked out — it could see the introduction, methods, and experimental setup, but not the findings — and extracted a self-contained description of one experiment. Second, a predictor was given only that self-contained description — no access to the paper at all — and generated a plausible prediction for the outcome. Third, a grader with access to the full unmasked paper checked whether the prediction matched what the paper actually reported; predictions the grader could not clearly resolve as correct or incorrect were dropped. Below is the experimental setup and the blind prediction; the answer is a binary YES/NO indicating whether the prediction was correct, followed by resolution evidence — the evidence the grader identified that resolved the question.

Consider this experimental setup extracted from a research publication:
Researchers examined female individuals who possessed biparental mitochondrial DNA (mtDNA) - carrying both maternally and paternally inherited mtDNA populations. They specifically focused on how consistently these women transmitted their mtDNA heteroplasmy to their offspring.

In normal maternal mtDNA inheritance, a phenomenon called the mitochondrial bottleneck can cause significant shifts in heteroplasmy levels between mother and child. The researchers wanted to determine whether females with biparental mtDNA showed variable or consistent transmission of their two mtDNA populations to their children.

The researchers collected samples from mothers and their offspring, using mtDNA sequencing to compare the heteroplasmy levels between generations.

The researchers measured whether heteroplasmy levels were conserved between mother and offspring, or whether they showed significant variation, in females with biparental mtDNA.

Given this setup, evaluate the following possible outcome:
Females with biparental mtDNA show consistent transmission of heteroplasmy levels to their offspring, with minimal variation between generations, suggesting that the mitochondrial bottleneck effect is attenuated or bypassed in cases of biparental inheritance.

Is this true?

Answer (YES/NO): YES